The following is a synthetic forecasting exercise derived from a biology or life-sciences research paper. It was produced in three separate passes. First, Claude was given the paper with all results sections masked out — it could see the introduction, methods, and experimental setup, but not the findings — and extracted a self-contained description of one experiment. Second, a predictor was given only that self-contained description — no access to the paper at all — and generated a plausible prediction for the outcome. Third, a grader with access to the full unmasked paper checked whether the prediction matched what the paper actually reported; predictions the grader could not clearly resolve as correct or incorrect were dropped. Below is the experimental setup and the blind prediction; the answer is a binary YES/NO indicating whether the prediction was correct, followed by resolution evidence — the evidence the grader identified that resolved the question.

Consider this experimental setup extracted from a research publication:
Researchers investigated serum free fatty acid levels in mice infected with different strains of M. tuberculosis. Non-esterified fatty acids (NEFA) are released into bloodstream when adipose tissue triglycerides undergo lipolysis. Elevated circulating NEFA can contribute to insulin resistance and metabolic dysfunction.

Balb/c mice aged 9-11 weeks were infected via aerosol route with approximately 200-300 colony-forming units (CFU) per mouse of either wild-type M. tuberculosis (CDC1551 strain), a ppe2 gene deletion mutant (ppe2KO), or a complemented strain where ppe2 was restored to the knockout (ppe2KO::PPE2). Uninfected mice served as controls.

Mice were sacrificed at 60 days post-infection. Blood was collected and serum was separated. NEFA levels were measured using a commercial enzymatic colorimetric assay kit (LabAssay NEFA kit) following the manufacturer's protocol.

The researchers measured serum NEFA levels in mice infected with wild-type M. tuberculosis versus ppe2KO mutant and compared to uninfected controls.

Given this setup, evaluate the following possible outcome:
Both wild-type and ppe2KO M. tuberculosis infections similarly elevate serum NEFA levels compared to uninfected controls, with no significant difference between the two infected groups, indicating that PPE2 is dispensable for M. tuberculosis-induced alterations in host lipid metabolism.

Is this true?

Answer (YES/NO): NO